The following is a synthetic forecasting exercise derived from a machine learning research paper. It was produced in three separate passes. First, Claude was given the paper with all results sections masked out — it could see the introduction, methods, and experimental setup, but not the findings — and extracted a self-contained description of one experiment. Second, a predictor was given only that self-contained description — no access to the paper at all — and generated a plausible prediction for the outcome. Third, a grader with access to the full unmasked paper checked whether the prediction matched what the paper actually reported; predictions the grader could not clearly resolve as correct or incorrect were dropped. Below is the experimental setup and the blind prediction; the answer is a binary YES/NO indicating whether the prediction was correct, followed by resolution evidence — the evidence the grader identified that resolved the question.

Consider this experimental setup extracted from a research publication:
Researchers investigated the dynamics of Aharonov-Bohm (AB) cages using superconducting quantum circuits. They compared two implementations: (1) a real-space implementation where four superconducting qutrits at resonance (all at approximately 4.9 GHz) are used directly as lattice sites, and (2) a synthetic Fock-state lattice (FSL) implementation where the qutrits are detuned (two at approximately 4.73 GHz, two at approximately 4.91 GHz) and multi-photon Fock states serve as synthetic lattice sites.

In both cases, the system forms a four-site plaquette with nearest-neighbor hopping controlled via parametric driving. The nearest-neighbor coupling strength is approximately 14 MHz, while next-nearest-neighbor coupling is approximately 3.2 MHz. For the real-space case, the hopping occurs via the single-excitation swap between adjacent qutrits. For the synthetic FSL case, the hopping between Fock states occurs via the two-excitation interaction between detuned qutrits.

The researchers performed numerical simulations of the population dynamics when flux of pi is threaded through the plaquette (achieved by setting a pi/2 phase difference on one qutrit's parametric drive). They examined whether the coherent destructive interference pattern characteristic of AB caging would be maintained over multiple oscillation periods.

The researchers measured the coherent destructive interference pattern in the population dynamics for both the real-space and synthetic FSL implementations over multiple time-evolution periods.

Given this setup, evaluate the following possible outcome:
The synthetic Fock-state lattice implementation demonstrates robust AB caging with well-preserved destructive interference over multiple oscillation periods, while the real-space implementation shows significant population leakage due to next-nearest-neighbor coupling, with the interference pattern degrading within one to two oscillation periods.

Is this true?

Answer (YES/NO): YES